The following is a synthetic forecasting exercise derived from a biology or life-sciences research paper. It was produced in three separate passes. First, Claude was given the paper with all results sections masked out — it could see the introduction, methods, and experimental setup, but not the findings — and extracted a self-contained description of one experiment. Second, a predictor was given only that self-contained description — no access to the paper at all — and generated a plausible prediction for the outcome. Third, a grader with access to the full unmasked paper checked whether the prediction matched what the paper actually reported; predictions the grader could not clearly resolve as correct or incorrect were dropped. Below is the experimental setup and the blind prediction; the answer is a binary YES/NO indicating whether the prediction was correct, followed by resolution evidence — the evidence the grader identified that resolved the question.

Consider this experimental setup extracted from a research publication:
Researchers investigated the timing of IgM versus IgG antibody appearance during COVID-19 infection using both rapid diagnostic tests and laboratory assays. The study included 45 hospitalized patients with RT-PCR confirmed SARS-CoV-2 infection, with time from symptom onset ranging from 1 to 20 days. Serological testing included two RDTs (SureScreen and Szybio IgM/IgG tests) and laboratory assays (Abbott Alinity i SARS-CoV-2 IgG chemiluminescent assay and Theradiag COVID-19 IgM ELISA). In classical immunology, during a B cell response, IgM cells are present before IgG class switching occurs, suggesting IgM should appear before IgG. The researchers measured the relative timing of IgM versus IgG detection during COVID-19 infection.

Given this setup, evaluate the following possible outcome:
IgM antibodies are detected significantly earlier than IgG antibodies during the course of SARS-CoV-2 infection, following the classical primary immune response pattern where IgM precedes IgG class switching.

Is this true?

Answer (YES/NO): NO